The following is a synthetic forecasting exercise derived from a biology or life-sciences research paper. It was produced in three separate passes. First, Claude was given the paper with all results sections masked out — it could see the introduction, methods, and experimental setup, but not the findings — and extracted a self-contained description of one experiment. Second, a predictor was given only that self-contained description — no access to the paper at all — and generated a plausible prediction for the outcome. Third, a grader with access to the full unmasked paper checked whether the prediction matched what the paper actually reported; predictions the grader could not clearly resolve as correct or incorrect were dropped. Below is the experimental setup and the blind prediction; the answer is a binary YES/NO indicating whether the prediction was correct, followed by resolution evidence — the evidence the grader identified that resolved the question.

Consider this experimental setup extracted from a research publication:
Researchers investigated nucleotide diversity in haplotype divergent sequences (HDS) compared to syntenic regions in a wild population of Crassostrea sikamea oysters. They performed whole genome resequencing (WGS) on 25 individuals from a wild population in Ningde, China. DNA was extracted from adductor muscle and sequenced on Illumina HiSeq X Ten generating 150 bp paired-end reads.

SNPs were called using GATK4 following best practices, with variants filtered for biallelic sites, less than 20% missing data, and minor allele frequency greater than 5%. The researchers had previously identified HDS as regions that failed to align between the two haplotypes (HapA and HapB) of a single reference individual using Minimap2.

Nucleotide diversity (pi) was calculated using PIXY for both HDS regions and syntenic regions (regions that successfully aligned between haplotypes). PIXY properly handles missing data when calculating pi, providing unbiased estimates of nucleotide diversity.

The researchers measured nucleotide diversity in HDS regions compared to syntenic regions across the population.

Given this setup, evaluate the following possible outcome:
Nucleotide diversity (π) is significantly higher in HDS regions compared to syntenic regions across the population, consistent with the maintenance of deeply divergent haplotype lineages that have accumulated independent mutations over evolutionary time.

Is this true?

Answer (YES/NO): YES